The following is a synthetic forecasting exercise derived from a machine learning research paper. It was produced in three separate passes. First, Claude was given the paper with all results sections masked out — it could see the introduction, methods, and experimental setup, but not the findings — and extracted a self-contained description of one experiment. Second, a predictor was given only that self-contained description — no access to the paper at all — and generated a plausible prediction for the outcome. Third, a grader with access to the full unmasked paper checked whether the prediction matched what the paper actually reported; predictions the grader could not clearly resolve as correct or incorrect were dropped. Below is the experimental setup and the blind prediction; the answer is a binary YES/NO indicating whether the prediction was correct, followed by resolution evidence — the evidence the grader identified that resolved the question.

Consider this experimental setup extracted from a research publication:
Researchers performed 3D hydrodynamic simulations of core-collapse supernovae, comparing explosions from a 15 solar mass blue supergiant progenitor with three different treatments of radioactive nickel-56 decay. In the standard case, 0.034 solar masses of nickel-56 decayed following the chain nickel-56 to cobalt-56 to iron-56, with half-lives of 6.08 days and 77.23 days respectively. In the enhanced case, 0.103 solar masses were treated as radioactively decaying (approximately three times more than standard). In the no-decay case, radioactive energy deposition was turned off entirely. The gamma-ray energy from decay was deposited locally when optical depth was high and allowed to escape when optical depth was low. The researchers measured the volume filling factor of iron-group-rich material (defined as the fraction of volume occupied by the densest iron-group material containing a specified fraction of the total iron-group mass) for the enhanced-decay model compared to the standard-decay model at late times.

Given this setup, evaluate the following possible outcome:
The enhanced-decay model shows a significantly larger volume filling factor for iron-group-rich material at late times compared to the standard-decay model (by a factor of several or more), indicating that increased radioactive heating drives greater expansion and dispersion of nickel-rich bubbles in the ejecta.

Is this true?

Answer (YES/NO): NO